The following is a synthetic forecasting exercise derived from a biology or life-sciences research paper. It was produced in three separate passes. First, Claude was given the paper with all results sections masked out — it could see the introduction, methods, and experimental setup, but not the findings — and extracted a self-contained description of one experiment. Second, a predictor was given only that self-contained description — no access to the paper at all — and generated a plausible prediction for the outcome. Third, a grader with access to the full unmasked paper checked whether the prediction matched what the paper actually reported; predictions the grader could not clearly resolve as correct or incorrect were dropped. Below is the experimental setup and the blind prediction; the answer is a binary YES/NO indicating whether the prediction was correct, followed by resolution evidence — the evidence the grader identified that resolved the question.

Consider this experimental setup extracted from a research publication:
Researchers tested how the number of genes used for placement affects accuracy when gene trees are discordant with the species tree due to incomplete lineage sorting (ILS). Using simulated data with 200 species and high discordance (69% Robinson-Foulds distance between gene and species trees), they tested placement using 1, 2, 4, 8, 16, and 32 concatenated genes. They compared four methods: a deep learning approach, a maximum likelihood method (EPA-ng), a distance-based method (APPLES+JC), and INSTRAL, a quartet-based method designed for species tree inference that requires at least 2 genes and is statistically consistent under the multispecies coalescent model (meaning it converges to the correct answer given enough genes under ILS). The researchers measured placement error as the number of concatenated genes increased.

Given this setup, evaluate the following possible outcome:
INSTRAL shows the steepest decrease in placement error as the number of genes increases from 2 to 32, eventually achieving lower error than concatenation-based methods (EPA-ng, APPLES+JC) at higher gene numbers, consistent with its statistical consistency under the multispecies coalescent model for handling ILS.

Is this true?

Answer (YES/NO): YES